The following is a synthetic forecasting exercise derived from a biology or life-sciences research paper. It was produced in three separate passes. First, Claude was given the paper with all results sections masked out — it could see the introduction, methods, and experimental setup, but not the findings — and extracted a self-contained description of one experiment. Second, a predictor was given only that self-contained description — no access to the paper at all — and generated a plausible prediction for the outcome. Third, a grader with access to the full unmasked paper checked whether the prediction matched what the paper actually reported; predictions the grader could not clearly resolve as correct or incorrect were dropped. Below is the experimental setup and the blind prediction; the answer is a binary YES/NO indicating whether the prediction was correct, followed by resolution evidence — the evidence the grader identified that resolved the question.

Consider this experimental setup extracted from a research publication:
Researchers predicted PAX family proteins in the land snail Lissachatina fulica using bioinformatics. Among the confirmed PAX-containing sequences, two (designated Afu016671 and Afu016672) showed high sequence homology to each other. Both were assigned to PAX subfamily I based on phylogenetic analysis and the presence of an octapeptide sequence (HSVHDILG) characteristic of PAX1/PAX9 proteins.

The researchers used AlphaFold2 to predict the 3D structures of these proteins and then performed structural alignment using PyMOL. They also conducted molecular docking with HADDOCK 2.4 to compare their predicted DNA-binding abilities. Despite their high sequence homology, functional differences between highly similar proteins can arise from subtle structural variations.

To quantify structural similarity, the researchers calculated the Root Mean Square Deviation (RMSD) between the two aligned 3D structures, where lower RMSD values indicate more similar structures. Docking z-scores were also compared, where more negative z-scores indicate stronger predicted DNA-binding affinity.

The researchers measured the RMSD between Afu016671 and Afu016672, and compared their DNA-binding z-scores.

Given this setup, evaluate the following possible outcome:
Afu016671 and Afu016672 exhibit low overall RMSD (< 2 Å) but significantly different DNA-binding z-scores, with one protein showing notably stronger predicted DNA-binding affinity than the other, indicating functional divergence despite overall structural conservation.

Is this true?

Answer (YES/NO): NO